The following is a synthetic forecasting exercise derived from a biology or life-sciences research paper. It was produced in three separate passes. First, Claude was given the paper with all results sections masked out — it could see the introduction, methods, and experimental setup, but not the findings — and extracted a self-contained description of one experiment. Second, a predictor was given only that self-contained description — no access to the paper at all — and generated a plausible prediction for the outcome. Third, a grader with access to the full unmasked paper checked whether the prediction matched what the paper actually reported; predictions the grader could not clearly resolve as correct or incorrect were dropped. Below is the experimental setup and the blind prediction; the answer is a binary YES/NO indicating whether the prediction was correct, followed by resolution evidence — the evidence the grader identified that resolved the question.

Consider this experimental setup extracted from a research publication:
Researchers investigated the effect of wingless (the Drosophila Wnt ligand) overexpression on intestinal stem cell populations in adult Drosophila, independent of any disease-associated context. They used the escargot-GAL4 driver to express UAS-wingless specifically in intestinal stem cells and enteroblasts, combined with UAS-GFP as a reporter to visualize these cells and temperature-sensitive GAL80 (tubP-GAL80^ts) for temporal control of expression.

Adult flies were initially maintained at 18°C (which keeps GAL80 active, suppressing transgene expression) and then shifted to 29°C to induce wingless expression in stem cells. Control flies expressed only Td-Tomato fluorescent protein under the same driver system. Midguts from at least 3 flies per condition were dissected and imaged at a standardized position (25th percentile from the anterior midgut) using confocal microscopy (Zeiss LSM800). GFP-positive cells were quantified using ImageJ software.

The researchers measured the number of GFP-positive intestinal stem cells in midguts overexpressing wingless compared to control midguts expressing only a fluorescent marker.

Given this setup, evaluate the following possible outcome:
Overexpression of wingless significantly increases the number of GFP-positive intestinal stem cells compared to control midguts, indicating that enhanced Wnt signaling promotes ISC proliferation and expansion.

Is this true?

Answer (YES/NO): YES